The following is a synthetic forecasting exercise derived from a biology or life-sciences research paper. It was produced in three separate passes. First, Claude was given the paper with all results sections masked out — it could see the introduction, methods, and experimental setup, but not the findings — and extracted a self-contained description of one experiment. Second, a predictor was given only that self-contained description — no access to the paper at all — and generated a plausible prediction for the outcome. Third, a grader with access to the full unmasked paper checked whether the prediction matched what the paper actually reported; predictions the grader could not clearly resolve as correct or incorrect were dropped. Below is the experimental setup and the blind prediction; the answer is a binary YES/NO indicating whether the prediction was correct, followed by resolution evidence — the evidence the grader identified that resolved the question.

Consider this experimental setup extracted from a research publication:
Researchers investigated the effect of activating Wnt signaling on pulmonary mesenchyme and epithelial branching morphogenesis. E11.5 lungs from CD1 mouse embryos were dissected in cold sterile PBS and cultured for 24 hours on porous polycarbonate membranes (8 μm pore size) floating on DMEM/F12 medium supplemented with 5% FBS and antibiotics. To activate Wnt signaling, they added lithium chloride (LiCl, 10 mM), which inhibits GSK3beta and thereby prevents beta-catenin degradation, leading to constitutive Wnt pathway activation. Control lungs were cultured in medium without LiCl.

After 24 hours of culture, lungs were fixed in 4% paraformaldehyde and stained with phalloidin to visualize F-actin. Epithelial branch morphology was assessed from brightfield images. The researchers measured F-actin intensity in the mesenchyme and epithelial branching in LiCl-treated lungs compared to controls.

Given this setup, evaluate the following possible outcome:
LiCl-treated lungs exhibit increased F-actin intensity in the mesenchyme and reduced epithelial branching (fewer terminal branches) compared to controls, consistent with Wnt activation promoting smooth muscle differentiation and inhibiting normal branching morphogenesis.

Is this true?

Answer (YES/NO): YES